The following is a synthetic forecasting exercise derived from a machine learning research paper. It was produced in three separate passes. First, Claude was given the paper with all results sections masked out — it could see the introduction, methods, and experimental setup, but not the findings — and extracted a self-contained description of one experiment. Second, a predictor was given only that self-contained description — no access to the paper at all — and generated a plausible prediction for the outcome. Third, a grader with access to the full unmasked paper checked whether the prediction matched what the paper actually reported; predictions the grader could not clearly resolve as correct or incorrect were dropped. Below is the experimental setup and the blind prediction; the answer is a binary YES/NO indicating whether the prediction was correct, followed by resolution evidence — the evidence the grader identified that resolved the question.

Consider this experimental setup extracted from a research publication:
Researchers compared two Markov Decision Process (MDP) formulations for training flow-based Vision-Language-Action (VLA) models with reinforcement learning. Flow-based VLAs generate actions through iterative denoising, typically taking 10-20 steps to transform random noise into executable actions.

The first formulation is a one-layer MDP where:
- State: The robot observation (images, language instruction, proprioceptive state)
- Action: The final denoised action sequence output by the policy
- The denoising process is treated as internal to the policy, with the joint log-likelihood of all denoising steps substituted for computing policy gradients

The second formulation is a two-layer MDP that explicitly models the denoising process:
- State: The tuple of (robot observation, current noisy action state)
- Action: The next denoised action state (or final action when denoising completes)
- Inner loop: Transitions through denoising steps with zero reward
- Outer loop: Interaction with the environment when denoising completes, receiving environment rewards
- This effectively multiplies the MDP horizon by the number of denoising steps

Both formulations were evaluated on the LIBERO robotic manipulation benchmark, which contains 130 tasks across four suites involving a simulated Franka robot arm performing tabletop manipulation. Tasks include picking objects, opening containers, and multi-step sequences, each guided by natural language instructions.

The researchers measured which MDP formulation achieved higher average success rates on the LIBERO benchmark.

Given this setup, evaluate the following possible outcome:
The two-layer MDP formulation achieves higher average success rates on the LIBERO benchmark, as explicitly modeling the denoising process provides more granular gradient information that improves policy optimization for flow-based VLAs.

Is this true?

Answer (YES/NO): NO